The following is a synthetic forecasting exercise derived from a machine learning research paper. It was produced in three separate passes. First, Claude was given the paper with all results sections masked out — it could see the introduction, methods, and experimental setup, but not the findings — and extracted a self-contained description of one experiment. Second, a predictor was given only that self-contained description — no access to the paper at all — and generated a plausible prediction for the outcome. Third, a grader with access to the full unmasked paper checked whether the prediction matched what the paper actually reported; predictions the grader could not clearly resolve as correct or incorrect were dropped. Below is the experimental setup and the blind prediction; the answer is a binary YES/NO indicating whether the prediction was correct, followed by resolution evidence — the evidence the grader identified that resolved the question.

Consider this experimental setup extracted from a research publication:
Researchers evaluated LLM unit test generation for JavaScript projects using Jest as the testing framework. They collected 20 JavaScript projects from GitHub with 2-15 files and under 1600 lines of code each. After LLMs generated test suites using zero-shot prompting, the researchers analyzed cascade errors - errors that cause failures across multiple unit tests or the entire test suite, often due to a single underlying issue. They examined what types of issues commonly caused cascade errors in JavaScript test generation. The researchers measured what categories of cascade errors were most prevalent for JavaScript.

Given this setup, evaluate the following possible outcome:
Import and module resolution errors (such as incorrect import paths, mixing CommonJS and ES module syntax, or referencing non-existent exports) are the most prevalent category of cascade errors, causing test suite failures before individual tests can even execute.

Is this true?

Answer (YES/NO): YES